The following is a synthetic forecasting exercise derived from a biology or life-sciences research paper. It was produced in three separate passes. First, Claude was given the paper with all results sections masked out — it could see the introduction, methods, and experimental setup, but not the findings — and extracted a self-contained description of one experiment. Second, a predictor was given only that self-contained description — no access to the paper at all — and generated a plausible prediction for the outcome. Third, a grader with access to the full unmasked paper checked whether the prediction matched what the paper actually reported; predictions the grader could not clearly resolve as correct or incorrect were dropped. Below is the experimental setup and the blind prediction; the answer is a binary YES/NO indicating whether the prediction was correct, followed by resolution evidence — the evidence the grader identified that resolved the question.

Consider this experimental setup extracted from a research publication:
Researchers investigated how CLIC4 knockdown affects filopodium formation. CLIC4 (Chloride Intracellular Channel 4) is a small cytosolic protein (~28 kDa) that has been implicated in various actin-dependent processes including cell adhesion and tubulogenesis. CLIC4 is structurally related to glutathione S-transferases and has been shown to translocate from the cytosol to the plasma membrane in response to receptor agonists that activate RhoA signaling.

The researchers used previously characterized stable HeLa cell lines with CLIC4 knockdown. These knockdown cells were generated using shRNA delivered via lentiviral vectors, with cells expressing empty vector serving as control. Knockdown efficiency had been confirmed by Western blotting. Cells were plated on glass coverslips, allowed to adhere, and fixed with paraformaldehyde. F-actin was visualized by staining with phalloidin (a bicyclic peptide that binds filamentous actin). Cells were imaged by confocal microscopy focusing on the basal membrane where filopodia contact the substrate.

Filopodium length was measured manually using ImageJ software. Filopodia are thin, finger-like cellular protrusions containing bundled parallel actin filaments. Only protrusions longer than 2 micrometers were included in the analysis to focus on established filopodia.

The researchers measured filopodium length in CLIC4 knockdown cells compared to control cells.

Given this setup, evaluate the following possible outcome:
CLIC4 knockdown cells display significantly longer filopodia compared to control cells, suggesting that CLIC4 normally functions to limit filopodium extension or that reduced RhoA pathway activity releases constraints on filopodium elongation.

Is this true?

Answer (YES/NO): YES